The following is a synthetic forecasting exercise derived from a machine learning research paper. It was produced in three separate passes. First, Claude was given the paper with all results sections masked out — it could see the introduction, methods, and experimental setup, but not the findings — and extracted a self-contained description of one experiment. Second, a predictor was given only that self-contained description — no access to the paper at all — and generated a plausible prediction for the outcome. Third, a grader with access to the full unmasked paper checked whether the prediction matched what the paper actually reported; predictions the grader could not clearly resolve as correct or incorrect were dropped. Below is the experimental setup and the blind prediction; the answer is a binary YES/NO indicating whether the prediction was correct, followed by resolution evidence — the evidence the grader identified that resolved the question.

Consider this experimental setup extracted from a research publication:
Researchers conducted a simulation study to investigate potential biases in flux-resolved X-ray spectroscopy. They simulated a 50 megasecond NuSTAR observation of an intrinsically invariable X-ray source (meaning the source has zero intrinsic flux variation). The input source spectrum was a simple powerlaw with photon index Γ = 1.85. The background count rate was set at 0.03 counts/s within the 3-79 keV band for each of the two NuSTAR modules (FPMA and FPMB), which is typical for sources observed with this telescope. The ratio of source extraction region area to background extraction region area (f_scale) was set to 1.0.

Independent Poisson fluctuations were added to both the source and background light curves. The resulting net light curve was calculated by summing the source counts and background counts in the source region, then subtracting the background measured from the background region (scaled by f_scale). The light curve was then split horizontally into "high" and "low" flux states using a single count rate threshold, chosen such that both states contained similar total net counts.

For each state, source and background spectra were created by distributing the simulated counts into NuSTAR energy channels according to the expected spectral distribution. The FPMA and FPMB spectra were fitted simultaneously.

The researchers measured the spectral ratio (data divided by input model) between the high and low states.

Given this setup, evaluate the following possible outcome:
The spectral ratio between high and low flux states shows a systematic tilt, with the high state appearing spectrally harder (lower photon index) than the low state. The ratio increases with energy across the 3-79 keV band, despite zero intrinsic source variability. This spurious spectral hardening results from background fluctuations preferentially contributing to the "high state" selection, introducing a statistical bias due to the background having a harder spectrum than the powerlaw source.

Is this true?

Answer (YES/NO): NO